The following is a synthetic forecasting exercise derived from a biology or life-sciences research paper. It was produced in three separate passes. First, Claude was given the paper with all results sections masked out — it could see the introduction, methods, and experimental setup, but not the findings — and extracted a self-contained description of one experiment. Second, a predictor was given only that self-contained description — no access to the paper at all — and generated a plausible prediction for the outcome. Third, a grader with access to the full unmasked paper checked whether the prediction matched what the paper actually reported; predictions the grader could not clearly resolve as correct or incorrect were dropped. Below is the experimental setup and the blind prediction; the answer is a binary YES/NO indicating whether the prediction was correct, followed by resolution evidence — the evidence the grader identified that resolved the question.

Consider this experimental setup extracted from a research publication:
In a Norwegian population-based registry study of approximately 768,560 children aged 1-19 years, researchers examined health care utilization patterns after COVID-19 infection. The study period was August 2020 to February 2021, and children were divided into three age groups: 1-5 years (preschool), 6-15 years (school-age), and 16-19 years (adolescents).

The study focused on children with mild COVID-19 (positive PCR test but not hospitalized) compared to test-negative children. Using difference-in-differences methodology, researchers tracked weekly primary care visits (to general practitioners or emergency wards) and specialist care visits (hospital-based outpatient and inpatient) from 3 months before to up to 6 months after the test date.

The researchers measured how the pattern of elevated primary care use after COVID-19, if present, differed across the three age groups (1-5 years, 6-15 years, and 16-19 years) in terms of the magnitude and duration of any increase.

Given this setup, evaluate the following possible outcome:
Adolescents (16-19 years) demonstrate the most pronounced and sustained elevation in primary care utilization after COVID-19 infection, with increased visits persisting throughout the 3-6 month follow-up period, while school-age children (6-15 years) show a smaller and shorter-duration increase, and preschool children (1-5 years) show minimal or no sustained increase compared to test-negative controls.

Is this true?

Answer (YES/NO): NO